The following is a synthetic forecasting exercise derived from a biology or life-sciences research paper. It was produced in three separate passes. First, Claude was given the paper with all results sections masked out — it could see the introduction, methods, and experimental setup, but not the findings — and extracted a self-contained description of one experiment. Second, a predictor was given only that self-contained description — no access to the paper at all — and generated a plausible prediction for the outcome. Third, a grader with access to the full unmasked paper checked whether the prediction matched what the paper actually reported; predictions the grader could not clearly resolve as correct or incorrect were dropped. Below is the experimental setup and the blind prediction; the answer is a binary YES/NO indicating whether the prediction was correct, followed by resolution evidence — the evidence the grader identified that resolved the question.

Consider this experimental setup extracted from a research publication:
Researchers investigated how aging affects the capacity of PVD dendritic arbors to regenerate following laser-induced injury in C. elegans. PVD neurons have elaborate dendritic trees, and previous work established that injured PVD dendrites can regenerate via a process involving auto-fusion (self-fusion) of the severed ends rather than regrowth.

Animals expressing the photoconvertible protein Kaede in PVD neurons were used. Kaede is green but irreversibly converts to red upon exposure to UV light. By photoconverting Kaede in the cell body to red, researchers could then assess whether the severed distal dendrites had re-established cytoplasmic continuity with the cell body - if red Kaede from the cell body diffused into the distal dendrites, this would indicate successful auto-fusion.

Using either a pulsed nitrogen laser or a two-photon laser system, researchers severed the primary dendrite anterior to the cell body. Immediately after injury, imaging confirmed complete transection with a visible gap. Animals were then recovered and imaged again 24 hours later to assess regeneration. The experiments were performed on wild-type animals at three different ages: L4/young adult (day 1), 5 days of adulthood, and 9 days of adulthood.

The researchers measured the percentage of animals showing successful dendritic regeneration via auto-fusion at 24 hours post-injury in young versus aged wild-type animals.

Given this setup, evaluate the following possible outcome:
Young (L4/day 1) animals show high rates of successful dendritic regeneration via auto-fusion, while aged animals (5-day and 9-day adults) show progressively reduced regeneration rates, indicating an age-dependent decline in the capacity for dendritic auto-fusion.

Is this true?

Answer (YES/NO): YES